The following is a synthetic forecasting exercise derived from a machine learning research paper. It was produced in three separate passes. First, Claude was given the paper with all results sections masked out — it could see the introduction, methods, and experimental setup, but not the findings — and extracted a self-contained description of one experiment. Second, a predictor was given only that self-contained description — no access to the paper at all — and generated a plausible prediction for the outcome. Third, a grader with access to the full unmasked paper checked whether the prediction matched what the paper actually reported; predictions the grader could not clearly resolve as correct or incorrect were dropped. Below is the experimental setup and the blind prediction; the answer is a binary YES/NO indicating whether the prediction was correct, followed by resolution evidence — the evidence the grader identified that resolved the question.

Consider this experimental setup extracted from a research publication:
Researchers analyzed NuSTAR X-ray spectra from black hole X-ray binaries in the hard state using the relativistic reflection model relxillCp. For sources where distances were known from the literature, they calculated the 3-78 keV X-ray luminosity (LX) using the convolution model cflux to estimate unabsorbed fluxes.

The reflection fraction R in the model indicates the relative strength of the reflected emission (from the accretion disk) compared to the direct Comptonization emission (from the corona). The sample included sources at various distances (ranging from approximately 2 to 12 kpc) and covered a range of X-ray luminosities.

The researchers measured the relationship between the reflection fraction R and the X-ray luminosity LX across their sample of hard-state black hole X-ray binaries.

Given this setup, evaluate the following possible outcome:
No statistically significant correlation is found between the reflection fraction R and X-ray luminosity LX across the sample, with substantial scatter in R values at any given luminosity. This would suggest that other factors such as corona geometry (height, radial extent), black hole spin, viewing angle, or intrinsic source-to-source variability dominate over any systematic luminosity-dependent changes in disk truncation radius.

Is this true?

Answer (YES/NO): NO